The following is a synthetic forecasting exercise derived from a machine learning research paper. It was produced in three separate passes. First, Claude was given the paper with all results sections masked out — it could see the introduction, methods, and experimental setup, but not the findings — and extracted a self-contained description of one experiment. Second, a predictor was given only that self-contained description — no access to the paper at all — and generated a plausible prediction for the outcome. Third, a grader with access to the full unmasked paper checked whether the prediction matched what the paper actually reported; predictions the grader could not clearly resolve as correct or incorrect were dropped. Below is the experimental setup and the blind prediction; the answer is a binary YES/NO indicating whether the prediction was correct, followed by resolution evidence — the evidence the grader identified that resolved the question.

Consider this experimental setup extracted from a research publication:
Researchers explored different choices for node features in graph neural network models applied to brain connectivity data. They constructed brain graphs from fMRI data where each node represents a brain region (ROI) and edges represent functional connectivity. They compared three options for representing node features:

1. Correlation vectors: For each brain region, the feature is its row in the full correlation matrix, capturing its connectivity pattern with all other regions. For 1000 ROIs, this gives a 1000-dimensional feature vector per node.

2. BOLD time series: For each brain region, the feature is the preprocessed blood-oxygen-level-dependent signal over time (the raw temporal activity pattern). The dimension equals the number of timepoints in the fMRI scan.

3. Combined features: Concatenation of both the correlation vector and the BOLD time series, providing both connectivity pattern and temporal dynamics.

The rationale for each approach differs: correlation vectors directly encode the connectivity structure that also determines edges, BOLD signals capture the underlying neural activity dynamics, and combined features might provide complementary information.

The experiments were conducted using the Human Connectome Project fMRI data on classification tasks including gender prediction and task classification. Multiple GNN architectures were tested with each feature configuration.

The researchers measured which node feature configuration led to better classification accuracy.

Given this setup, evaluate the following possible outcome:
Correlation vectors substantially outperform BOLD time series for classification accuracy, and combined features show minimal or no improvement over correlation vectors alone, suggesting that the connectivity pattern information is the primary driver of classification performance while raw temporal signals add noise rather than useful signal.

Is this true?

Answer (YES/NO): NO